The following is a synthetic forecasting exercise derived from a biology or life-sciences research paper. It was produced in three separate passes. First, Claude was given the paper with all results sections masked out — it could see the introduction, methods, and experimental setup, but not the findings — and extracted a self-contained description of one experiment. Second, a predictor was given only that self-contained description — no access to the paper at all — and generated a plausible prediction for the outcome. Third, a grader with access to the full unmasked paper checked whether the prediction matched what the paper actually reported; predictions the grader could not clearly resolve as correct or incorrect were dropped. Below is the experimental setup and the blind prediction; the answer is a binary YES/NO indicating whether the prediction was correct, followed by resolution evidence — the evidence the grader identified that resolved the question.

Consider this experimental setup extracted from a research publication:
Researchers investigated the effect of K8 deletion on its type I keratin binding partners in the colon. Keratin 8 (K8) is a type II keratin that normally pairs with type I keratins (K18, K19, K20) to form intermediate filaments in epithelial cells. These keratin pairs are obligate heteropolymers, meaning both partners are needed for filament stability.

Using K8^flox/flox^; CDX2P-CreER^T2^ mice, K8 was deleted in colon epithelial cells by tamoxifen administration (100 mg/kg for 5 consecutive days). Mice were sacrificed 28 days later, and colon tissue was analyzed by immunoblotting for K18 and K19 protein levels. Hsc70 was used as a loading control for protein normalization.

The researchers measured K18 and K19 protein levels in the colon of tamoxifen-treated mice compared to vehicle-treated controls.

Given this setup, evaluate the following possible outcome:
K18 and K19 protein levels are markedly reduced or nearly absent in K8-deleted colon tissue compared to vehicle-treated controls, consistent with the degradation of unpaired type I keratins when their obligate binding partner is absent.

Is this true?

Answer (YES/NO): YES